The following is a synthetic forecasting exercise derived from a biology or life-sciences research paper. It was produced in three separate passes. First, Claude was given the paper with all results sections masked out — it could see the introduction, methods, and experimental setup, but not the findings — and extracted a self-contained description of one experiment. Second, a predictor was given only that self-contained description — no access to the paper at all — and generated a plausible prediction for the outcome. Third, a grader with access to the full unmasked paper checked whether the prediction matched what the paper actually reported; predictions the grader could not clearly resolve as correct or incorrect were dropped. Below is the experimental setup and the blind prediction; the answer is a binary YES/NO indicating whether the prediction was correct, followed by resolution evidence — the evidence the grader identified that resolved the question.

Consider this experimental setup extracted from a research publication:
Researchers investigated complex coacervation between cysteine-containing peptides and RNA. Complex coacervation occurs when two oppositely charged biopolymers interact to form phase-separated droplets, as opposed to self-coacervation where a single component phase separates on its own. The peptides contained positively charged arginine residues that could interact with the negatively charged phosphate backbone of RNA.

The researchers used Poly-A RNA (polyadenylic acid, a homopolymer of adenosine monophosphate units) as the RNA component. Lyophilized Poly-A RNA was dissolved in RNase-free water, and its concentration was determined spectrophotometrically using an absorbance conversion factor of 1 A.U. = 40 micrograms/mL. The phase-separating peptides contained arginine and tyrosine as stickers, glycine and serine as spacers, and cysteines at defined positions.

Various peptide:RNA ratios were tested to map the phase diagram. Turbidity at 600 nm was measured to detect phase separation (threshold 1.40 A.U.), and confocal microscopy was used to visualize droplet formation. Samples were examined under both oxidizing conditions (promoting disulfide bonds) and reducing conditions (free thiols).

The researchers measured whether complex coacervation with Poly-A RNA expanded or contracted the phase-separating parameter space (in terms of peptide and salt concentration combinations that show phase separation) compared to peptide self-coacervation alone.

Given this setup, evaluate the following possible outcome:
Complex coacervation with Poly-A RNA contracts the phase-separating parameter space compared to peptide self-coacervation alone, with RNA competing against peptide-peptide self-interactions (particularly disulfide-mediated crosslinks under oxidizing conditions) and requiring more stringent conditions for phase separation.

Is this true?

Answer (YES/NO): NO